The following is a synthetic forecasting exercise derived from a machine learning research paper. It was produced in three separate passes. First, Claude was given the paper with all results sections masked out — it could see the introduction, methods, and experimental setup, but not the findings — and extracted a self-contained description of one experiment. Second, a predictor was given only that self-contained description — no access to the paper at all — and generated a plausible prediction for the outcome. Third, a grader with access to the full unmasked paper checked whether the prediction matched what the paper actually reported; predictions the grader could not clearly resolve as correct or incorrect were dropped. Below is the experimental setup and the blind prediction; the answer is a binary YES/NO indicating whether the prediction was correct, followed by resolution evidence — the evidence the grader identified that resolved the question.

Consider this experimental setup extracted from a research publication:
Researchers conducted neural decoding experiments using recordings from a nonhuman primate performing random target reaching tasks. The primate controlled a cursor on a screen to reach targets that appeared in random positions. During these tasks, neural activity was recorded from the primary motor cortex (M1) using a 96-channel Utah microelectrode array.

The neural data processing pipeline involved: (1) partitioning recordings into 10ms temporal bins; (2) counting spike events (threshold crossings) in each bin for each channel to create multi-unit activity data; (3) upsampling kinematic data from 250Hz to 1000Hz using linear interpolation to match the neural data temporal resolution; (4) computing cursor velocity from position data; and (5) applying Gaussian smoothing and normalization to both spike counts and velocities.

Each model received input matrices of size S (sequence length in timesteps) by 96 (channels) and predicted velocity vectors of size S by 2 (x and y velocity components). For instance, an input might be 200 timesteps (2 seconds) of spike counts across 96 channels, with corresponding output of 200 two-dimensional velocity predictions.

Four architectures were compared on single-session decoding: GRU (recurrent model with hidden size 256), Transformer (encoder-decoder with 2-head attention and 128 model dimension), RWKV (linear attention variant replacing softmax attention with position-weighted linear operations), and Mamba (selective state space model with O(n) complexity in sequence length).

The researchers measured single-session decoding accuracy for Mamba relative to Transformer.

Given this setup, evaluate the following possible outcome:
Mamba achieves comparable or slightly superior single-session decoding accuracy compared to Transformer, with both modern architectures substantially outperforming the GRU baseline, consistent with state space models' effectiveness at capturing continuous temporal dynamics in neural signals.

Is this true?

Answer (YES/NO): NO